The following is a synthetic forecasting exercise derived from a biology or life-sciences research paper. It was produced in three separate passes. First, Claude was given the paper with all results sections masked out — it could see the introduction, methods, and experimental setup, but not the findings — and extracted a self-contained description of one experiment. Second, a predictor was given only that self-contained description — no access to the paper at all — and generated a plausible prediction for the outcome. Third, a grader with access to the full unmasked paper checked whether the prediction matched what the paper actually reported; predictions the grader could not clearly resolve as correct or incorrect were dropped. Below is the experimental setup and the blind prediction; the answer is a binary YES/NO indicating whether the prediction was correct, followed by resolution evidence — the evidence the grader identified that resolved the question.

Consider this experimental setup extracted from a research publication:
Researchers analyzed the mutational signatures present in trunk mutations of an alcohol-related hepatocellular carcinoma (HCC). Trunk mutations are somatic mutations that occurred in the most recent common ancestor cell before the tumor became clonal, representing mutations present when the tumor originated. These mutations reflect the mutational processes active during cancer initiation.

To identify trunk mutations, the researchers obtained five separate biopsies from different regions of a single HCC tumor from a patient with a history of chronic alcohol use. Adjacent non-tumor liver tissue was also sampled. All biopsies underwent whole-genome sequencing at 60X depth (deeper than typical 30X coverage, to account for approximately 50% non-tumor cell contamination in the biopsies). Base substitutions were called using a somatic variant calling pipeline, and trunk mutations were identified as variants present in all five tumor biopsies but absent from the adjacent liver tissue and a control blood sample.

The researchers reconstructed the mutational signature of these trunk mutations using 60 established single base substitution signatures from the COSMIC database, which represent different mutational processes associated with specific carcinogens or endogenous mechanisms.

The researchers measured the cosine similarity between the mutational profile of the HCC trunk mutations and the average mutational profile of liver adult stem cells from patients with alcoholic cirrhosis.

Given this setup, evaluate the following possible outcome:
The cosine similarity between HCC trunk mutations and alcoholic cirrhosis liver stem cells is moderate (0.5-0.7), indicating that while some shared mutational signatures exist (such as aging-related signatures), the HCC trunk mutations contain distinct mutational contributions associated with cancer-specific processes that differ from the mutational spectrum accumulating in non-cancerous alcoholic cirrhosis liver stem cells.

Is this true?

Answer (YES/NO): NO